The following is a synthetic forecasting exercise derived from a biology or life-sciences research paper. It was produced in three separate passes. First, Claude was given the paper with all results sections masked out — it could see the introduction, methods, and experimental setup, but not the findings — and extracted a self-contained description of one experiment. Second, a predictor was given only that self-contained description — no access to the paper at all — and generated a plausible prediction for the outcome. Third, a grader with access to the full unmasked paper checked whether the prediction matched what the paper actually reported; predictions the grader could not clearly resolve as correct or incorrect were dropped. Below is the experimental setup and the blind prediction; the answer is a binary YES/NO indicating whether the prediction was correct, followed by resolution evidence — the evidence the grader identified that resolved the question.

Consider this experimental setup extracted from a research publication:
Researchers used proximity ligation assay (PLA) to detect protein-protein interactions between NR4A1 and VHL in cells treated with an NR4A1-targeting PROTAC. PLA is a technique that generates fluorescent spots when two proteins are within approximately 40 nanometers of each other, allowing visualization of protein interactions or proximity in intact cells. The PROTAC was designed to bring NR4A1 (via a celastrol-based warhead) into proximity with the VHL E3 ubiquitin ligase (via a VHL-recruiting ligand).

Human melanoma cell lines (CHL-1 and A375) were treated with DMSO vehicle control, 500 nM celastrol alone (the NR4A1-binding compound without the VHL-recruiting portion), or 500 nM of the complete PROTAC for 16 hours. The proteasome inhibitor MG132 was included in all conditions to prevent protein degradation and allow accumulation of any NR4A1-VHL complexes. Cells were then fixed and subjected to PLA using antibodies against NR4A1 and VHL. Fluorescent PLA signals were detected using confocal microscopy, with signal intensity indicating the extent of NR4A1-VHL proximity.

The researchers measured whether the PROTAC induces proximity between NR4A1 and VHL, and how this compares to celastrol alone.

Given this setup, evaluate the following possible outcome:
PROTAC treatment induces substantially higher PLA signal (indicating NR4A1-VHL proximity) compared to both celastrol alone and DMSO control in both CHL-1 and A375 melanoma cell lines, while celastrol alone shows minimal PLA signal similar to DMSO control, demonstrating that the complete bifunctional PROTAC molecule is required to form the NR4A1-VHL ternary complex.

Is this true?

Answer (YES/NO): YES